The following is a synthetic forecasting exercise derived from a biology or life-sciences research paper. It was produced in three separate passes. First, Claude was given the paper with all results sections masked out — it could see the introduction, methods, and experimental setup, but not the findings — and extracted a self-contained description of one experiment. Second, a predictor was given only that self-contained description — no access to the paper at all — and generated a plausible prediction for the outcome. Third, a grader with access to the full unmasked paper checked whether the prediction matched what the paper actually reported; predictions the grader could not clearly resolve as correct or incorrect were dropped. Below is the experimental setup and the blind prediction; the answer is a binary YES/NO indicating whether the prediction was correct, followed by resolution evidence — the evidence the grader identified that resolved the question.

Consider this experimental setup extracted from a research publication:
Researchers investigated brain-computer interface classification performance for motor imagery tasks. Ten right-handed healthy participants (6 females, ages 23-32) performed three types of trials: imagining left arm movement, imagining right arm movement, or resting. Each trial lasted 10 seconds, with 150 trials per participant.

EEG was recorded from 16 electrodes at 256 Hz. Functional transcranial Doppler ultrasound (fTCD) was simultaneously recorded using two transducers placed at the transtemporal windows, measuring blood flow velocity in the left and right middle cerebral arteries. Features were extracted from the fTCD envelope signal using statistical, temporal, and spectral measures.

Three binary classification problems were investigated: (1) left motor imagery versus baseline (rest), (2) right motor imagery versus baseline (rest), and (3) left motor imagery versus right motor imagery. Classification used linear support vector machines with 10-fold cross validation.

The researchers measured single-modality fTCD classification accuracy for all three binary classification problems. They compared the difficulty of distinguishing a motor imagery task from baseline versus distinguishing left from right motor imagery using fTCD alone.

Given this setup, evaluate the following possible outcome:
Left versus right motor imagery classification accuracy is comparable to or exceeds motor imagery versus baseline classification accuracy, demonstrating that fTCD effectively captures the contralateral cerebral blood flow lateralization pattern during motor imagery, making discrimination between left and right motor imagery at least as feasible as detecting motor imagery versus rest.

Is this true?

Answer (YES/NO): NO